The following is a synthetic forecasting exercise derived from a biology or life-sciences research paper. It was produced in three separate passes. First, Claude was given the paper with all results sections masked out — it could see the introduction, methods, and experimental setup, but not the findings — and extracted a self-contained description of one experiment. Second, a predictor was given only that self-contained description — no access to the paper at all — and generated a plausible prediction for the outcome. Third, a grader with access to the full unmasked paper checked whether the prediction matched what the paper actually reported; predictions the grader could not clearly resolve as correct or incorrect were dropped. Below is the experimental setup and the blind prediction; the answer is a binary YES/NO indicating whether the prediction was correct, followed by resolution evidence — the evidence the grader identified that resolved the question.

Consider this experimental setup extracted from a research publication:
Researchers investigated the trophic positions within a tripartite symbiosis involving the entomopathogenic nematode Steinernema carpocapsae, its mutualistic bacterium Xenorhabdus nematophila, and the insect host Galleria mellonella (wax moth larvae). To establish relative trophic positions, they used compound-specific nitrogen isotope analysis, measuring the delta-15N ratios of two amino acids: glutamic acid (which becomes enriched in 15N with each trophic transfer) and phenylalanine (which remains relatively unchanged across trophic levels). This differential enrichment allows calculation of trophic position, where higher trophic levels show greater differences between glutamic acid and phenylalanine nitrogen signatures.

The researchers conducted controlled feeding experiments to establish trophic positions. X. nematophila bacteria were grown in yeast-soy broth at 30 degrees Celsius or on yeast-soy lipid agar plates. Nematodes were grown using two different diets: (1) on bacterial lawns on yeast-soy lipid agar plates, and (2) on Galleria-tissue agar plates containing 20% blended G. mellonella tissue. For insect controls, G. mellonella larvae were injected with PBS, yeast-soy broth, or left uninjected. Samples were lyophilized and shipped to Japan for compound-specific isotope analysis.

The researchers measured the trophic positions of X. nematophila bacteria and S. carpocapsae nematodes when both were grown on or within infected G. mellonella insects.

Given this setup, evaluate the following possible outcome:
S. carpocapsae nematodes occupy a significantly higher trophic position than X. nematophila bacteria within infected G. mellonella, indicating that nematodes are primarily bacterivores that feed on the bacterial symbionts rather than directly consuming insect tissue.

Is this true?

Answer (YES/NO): YES